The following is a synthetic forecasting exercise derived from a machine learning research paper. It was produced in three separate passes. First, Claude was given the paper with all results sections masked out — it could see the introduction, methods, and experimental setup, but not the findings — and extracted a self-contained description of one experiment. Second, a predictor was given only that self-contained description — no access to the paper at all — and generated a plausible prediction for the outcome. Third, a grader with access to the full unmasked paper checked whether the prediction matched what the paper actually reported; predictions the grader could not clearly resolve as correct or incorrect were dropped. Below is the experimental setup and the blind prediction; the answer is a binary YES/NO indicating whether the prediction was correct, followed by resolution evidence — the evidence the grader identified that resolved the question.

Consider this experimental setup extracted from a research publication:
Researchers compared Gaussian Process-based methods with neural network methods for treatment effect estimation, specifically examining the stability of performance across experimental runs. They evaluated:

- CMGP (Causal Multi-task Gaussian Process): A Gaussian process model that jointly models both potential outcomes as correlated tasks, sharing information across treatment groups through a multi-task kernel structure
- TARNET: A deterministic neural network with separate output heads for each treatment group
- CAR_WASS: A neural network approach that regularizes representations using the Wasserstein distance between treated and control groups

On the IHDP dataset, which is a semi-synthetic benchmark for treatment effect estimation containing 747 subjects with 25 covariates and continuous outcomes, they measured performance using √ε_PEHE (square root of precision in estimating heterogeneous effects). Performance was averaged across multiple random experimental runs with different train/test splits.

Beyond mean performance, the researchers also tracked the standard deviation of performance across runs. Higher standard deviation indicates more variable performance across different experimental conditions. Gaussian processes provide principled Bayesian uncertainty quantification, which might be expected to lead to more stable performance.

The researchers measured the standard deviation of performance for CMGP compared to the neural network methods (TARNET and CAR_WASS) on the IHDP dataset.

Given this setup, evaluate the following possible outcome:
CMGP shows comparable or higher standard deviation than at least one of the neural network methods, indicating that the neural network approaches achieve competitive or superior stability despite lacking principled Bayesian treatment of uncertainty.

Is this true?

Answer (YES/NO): YES